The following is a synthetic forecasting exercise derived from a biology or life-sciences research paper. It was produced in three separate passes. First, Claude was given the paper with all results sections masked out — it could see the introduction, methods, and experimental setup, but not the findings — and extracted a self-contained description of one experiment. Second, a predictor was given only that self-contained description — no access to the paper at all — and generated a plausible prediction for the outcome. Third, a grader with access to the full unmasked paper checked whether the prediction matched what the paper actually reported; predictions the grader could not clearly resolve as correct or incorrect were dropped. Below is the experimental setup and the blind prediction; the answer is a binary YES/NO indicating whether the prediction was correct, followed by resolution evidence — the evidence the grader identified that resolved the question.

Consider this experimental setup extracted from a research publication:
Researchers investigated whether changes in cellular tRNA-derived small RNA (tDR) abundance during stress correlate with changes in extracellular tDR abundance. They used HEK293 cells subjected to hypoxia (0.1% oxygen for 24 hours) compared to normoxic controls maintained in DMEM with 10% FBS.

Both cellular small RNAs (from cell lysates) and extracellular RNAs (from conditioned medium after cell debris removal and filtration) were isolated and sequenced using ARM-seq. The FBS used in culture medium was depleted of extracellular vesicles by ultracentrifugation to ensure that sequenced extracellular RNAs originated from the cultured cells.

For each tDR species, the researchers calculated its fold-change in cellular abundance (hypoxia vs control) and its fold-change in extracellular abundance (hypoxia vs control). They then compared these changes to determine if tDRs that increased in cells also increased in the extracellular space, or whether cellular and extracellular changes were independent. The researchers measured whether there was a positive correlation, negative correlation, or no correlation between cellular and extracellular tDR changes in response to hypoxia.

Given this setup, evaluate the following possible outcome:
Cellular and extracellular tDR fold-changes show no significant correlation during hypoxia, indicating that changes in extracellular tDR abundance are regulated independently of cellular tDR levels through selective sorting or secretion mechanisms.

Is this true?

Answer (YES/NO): YES